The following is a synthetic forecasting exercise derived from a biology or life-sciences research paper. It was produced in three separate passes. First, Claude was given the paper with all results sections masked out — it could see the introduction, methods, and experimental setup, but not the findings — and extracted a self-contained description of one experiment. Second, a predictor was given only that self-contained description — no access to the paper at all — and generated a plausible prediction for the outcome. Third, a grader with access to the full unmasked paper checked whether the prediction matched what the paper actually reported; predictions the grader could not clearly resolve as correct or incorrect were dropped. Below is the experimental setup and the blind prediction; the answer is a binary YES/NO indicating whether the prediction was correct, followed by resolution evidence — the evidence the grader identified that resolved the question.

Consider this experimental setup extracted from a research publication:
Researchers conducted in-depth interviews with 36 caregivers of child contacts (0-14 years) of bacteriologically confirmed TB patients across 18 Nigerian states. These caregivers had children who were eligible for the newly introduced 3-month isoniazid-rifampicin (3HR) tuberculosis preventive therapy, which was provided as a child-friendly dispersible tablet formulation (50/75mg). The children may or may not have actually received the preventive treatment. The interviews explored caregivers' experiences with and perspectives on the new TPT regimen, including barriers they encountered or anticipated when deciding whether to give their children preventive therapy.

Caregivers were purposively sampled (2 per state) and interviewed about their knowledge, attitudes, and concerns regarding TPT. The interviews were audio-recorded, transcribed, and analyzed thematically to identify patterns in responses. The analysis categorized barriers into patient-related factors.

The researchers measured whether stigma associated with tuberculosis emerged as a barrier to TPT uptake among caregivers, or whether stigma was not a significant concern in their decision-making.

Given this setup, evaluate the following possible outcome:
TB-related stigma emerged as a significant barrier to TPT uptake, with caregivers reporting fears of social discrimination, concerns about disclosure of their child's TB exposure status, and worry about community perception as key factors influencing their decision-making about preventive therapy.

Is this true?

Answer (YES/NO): NO